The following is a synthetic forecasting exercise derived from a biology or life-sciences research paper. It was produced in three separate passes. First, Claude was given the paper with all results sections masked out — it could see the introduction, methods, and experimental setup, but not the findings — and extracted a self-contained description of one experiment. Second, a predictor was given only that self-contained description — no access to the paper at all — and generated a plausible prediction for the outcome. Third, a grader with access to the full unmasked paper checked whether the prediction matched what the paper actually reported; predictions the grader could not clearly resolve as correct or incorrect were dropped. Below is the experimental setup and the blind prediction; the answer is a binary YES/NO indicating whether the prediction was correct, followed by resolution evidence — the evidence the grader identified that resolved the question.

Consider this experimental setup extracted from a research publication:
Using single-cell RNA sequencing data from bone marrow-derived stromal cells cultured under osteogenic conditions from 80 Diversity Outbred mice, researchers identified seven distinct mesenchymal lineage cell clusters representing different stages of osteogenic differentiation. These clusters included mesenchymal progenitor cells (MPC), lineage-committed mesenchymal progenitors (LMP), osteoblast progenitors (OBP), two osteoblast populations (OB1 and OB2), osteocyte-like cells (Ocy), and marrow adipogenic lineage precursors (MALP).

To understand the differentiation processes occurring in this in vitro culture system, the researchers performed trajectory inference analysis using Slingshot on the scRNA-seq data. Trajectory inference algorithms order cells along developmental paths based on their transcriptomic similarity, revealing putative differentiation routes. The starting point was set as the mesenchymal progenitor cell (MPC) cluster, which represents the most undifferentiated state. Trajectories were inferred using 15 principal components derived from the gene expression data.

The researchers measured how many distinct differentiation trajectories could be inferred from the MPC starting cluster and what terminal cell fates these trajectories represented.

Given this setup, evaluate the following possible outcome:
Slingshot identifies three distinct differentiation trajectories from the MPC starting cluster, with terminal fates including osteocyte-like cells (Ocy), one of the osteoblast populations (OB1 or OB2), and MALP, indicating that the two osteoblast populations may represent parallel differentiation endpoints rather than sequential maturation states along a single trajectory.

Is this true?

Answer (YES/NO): YES